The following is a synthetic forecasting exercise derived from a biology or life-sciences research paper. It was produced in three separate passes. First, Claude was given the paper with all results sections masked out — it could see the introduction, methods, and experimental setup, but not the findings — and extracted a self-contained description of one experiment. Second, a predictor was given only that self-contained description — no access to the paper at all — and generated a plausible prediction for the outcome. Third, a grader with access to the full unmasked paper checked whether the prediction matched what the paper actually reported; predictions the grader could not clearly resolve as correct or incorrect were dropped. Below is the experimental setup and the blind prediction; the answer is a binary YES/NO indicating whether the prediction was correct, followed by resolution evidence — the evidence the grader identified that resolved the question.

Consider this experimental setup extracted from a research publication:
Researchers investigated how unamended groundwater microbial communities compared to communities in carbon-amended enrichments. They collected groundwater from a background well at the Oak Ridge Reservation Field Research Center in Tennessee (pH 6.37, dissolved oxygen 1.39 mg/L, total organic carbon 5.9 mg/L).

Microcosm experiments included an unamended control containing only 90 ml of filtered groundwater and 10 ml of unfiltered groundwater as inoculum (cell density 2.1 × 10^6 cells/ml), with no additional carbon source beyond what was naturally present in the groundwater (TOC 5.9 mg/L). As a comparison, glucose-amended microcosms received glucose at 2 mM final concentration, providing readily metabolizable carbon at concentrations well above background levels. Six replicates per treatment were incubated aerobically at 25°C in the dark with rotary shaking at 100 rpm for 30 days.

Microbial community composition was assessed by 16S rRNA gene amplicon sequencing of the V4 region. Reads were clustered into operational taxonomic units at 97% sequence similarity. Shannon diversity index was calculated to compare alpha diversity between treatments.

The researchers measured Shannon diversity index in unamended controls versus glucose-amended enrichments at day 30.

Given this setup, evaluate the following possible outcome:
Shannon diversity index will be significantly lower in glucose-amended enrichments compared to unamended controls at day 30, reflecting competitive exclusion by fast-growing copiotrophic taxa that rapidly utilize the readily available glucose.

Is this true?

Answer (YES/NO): YES